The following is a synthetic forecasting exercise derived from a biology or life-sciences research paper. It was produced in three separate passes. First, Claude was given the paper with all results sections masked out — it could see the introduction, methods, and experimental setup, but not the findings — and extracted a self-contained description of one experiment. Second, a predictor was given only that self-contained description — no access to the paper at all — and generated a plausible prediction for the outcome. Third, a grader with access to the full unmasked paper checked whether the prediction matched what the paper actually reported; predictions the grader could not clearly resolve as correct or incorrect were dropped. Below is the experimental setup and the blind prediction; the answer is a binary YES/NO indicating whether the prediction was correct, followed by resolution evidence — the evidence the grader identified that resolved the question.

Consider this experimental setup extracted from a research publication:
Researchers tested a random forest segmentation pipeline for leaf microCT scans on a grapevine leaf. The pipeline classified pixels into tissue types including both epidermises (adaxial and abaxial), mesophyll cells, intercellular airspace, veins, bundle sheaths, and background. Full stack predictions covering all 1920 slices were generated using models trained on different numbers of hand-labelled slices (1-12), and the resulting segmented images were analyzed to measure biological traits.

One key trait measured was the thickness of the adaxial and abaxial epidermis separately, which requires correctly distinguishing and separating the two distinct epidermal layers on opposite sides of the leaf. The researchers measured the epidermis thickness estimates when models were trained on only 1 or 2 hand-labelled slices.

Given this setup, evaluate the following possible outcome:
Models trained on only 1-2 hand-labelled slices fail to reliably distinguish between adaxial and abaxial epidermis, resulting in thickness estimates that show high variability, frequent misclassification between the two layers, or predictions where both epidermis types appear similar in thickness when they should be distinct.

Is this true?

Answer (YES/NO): YES